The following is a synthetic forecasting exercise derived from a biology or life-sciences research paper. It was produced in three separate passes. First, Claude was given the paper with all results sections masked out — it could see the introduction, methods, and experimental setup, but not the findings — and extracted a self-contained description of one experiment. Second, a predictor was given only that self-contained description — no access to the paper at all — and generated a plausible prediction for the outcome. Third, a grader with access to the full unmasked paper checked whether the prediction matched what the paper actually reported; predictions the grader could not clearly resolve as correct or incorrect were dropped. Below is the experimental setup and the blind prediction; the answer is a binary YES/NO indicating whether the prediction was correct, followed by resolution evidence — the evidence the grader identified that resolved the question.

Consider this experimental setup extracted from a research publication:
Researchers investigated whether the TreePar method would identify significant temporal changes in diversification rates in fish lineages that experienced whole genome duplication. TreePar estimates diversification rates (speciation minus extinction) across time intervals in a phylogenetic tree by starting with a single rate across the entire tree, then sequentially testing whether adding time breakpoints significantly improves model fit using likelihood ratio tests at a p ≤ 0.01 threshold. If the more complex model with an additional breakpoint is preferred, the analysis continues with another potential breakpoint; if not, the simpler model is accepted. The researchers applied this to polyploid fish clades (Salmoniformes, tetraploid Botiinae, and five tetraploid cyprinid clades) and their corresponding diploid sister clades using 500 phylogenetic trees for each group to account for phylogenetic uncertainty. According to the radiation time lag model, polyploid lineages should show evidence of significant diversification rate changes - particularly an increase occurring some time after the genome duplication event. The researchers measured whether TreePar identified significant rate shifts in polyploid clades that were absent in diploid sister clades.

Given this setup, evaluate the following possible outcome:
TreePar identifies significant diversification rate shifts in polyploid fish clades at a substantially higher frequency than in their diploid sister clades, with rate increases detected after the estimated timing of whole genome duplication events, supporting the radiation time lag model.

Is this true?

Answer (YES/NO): NO